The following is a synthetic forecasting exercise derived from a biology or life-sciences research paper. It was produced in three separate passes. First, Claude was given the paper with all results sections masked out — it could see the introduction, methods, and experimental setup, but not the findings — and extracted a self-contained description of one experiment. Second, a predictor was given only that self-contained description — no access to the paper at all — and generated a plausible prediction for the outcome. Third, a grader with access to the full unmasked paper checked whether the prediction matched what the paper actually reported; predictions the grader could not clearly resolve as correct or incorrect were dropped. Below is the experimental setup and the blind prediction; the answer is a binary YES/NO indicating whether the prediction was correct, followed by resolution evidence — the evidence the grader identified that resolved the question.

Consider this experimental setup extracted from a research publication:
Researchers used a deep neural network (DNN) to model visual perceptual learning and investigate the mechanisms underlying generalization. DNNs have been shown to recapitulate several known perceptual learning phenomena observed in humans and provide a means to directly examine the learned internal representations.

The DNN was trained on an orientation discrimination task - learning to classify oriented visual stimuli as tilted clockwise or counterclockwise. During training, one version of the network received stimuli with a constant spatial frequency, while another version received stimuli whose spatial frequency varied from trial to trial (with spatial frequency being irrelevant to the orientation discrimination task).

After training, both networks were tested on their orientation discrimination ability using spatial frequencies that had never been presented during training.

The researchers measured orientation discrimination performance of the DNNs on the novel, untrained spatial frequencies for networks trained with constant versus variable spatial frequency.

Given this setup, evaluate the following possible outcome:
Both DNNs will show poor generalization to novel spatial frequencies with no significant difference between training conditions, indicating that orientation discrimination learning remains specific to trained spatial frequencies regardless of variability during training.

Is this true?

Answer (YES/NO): NO